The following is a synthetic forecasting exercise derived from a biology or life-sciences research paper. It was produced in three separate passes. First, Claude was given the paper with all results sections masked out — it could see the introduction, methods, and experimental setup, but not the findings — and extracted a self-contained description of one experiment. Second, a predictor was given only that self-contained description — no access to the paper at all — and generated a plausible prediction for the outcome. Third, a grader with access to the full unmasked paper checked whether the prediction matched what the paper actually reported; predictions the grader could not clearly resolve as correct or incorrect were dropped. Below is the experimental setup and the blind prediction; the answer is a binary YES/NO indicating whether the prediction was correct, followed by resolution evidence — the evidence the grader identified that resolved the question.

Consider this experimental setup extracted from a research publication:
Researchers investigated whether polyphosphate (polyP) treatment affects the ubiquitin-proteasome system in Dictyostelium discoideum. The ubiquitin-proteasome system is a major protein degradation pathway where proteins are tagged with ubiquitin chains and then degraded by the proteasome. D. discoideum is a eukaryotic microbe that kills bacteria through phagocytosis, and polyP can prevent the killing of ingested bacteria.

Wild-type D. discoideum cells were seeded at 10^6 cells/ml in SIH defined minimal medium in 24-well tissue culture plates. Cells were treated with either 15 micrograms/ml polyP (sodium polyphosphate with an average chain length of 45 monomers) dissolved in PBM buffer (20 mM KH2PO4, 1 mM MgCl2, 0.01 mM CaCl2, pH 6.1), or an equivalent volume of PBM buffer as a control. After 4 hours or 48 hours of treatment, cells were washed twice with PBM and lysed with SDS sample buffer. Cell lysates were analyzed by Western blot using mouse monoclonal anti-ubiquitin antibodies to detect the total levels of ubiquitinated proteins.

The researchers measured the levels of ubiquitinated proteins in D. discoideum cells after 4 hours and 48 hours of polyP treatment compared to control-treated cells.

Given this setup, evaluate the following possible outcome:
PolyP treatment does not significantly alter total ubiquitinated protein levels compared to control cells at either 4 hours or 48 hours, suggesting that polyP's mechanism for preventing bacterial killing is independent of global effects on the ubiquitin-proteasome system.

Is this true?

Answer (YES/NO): NO